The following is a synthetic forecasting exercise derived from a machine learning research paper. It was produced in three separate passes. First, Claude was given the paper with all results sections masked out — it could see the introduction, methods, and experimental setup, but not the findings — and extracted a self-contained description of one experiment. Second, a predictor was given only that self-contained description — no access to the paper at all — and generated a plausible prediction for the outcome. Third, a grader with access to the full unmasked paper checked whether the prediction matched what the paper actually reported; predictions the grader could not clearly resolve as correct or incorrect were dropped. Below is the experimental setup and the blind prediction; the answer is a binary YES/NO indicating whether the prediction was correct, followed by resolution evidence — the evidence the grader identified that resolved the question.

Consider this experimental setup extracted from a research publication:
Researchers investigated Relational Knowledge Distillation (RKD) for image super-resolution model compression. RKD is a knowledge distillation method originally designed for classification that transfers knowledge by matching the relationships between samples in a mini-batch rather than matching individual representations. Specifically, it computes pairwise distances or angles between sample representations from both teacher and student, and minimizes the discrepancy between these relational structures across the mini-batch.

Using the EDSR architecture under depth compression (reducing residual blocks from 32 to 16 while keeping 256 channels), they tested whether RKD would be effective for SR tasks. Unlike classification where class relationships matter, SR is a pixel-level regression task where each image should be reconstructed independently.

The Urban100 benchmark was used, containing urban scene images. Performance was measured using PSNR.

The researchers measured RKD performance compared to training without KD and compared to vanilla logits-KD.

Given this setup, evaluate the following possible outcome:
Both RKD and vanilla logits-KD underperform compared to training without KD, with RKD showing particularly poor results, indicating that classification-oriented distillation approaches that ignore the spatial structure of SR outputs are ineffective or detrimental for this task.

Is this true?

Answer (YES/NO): NO